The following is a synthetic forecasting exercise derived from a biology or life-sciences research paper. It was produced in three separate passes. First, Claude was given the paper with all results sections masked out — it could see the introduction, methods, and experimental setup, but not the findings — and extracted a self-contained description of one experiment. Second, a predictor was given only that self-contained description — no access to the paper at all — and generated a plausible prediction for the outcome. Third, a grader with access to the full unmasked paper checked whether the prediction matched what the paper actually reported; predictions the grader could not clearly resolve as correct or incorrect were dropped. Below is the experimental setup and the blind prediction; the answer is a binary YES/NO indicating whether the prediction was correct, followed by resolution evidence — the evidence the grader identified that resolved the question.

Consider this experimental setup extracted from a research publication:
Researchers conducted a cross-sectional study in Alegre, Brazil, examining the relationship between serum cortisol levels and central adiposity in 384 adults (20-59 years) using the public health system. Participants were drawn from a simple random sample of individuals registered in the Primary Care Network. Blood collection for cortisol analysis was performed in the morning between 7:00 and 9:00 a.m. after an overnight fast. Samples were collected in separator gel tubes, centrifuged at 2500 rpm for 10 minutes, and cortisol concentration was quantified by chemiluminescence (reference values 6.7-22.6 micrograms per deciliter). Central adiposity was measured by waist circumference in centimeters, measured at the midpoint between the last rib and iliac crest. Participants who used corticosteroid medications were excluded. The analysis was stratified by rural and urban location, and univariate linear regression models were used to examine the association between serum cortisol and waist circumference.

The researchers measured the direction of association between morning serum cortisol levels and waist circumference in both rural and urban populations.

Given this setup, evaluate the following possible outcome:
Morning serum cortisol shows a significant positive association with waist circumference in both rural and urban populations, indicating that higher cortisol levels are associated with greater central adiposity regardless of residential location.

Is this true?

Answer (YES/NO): NO